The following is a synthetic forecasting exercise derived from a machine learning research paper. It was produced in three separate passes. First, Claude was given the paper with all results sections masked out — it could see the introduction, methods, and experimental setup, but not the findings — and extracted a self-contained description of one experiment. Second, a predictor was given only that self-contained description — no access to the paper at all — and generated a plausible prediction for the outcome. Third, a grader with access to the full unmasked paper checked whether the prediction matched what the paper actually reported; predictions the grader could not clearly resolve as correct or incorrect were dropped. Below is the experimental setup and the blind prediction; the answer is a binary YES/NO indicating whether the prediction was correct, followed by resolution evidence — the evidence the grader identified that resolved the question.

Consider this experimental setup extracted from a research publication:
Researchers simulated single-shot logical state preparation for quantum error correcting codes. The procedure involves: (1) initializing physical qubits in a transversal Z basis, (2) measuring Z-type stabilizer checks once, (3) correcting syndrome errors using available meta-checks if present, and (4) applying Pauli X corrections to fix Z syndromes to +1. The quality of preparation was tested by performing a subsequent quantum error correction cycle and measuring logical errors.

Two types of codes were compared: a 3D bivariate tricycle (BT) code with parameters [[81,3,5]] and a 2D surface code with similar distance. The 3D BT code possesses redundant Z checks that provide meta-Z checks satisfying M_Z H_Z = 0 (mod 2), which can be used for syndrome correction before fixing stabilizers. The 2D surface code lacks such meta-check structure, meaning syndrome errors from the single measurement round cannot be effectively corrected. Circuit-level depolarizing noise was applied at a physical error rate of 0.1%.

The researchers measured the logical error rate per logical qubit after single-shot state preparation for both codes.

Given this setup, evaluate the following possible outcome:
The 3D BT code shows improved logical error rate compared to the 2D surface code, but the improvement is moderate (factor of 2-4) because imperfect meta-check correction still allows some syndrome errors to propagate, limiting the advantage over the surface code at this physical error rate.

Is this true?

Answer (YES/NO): NO